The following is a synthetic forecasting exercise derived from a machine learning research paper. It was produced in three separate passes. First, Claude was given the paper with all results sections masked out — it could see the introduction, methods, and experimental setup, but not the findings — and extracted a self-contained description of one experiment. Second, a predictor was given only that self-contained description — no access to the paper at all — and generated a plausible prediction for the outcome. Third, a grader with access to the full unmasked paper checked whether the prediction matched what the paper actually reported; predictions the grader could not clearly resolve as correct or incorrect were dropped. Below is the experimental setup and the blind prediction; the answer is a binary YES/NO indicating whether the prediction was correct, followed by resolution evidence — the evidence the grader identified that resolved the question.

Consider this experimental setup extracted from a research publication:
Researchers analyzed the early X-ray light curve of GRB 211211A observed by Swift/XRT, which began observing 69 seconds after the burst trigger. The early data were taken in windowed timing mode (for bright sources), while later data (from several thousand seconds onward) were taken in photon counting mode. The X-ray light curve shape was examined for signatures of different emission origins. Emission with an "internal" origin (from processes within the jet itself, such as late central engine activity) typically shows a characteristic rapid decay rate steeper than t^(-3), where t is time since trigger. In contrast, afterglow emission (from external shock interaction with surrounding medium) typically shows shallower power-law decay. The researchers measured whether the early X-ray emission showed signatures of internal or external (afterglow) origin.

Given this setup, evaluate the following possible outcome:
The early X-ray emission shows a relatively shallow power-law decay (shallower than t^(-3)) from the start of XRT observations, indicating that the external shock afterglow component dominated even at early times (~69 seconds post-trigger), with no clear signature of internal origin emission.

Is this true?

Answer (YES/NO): NO